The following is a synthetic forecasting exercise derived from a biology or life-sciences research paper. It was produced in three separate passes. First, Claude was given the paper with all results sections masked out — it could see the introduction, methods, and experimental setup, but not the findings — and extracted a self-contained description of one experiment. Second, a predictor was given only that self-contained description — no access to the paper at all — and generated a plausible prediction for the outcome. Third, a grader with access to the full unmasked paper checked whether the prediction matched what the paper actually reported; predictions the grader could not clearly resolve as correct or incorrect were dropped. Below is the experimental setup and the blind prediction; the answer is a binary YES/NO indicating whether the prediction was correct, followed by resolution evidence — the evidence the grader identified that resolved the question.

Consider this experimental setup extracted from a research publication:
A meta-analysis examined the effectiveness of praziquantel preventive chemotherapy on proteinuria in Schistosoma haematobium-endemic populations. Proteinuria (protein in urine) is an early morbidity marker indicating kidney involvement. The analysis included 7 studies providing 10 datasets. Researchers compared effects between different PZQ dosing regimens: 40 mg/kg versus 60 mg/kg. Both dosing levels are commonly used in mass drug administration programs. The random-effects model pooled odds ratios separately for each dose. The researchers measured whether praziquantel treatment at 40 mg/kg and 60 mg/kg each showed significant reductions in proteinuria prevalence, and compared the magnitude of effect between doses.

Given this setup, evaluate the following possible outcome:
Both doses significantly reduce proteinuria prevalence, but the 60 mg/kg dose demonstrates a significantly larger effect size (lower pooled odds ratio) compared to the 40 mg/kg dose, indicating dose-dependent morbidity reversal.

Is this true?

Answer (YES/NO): NO